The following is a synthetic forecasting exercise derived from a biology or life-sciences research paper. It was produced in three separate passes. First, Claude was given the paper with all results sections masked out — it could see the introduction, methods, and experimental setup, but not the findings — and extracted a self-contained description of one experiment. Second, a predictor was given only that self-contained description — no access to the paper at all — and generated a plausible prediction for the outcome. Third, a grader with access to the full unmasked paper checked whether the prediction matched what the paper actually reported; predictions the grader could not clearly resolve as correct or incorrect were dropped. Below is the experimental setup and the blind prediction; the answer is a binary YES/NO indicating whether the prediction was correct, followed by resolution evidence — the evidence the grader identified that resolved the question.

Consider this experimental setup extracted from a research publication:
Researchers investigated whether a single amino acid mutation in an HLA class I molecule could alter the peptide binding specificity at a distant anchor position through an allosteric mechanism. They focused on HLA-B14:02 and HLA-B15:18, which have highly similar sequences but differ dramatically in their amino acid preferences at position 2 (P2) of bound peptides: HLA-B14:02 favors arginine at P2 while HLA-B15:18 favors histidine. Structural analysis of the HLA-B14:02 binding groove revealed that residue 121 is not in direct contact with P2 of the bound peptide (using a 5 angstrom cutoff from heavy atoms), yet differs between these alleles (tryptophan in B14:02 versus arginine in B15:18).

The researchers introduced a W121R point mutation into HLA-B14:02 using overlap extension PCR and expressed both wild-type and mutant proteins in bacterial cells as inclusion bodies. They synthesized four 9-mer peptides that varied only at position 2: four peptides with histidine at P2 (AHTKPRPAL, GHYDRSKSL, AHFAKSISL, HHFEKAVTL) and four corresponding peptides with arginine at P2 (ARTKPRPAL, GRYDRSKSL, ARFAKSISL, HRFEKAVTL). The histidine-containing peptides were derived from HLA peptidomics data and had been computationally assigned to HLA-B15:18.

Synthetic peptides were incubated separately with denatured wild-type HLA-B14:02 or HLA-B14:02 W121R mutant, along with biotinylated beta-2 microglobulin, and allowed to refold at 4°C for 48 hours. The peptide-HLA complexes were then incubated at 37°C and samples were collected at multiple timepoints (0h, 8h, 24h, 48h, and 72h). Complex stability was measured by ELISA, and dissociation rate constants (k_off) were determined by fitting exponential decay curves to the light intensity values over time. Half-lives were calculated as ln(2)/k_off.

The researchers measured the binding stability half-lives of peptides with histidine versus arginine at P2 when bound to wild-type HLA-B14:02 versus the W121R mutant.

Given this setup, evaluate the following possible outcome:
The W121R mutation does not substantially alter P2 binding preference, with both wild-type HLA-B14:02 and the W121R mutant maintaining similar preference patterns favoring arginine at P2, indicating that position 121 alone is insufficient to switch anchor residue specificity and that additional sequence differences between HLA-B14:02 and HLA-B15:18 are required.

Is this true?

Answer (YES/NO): NO